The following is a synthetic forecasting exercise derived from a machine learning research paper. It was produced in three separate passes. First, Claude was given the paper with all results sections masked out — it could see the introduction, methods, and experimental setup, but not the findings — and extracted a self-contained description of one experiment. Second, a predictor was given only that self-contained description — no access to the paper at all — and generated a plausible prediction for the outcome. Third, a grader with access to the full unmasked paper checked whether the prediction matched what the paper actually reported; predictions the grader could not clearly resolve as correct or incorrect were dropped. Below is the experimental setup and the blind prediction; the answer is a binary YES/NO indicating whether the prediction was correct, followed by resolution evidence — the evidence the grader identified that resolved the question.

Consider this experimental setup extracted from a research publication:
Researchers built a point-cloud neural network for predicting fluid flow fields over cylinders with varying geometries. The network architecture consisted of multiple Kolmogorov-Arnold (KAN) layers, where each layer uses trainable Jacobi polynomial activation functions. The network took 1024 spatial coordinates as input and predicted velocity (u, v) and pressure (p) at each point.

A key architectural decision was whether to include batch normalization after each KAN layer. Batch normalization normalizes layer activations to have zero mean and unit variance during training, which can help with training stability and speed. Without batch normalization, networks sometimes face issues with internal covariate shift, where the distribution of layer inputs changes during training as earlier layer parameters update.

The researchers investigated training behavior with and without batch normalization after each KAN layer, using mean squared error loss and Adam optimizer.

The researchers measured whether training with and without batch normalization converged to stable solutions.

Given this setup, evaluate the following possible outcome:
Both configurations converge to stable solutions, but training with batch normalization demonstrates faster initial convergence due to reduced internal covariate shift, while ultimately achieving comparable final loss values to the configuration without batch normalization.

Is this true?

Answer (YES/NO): NO